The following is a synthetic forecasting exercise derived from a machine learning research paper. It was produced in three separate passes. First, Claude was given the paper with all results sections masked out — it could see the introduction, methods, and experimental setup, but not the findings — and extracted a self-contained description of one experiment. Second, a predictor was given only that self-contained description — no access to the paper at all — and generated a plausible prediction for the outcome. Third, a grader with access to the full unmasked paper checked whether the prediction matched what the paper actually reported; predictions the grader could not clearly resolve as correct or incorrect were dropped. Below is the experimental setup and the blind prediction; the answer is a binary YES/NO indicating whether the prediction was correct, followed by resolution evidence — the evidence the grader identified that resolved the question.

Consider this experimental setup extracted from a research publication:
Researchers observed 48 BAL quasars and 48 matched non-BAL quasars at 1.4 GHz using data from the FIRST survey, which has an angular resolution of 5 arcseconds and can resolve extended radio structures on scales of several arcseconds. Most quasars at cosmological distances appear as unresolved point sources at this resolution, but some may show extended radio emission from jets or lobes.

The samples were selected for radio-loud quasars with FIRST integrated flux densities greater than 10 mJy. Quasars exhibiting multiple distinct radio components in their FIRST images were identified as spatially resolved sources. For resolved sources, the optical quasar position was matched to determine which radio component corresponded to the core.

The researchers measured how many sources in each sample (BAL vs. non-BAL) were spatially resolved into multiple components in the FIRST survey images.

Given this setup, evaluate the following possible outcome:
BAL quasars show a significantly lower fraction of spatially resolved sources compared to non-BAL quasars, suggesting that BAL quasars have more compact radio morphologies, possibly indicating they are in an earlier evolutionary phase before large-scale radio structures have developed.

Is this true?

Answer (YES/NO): NO